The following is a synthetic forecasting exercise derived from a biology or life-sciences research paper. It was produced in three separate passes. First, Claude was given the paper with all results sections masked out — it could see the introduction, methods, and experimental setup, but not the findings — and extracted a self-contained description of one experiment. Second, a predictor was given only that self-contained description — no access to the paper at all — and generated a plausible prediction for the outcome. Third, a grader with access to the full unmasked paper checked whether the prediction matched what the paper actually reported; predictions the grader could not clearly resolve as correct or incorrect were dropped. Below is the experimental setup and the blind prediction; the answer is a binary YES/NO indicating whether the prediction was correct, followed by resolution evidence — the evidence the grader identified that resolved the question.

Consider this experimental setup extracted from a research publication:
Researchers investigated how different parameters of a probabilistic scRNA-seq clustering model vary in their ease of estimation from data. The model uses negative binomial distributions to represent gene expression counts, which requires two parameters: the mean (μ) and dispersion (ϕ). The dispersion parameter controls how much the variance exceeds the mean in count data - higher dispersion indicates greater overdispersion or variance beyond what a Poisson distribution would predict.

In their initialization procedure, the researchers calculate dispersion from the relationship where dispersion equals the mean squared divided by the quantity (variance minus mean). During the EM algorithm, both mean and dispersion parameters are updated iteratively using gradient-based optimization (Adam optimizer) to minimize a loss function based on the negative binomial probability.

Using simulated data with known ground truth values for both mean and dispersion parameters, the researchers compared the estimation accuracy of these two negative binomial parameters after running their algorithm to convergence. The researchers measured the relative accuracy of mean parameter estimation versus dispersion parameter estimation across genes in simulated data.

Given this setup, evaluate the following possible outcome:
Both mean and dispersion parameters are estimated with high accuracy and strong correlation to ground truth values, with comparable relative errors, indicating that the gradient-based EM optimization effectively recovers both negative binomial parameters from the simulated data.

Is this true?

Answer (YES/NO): NO